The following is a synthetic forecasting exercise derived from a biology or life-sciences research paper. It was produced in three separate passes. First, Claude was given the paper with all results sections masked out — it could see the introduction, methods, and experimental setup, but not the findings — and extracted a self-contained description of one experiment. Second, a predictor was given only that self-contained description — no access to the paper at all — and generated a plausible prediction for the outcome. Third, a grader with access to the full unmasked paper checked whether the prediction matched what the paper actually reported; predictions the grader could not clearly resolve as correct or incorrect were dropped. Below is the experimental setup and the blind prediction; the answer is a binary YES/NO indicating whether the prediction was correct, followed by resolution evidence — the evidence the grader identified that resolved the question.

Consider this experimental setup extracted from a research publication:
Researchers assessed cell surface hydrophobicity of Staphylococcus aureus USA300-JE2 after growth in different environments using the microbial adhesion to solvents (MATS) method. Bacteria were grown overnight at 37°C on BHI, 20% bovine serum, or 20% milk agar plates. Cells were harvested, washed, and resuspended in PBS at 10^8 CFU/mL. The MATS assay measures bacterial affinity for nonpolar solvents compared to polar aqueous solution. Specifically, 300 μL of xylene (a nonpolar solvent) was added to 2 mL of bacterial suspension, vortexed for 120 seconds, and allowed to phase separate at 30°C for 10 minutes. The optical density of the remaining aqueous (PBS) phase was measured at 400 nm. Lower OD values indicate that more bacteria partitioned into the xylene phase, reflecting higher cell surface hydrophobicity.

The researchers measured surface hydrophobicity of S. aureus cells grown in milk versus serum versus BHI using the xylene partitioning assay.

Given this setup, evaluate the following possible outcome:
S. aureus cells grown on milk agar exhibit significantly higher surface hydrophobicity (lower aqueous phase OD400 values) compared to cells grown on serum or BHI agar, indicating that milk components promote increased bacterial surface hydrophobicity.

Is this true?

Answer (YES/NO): YES